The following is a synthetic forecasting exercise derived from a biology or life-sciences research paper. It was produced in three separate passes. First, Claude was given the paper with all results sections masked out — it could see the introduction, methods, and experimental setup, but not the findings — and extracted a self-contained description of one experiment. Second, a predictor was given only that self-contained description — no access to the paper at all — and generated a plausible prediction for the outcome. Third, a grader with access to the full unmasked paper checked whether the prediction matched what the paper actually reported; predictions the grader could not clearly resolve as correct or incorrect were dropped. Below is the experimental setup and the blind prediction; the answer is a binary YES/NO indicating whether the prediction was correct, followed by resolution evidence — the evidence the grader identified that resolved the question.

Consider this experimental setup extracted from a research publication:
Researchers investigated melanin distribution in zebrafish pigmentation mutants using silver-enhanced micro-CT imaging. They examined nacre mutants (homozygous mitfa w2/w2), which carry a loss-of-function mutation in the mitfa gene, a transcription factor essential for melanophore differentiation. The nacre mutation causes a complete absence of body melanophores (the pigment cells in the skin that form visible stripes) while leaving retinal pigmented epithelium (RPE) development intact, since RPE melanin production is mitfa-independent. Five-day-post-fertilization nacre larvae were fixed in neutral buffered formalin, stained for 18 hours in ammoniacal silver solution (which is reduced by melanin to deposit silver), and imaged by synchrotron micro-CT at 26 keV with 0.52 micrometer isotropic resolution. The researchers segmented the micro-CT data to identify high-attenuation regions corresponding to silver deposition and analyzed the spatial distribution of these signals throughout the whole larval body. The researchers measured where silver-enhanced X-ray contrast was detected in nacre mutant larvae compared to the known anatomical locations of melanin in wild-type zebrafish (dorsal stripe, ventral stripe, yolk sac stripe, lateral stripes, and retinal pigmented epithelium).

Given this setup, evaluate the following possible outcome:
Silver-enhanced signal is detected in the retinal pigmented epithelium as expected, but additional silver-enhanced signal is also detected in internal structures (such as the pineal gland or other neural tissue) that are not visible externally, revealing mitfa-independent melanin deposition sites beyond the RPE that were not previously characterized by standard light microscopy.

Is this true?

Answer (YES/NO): NO